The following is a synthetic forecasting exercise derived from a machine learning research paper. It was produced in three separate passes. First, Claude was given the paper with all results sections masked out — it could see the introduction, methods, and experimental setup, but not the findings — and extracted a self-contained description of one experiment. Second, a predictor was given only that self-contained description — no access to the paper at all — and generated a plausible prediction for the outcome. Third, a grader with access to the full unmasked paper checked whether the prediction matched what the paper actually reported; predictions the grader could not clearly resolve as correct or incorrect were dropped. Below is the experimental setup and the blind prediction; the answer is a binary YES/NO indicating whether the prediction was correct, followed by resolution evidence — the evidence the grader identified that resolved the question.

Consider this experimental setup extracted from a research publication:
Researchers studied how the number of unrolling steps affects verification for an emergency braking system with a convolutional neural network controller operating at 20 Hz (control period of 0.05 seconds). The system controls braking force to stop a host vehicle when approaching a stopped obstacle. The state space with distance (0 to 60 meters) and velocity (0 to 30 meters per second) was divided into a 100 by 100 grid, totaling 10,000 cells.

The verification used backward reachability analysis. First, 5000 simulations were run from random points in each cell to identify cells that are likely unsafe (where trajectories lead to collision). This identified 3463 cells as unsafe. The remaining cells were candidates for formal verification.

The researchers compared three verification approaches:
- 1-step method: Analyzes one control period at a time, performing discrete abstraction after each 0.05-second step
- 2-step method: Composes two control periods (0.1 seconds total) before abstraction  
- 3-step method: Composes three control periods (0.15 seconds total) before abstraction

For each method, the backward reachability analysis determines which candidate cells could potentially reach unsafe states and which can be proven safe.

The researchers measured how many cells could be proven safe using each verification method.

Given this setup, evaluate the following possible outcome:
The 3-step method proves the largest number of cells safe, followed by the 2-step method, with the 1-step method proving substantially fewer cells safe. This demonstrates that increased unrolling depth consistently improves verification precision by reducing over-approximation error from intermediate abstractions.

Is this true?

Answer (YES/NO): YES